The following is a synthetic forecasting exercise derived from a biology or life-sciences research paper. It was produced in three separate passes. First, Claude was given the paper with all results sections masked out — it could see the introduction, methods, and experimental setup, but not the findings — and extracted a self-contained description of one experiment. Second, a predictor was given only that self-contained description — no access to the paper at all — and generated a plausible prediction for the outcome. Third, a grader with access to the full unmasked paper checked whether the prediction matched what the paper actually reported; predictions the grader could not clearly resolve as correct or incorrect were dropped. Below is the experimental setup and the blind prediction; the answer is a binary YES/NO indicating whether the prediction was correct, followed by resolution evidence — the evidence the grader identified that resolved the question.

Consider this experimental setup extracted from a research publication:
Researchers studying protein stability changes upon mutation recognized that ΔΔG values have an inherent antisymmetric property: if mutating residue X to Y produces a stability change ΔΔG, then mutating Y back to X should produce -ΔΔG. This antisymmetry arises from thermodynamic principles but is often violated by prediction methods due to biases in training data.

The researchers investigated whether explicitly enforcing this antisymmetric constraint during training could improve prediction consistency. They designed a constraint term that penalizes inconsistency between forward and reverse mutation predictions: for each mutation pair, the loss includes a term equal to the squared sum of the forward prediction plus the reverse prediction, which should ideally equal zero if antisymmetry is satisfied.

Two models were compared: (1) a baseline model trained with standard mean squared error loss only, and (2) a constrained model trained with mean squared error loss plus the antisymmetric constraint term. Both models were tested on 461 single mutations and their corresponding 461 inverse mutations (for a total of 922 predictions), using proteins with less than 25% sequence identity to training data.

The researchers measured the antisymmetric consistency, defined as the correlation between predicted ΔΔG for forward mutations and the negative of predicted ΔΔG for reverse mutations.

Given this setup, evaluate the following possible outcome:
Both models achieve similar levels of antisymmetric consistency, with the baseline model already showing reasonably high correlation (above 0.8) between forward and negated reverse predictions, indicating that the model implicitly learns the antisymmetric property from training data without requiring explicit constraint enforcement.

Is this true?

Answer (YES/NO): NO